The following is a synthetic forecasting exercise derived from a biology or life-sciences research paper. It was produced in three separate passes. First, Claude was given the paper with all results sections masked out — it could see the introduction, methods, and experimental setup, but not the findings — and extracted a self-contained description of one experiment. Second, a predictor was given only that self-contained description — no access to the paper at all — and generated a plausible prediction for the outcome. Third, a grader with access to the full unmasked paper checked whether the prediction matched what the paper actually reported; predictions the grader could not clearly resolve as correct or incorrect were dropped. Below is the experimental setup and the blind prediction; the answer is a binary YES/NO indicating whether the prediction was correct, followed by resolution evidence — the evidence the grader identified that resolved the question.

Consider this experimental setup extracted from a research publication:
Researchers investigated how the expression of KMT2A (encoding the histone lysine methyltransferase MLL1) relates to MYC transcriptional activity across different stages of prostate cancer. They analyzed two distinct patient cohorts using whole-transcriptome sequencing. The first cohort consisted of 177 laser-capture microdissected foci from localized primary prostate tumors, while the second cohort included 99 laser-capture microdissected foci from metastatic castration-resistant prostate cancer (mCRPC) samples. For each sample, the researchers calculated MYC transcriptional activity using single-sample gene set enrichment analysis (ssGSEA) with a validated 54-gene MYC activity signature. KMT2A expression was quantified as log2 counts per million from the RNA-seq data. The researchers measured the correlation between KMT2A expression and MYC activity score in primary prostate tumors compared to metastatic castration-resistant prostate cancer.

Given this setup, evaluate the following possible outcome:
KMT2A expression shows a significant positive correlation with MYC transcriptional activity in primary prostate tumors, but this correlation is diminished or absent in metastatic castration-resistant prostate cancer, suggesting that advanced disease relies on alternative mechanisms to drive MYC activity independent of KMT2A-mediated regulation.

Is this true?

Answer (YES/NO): NO